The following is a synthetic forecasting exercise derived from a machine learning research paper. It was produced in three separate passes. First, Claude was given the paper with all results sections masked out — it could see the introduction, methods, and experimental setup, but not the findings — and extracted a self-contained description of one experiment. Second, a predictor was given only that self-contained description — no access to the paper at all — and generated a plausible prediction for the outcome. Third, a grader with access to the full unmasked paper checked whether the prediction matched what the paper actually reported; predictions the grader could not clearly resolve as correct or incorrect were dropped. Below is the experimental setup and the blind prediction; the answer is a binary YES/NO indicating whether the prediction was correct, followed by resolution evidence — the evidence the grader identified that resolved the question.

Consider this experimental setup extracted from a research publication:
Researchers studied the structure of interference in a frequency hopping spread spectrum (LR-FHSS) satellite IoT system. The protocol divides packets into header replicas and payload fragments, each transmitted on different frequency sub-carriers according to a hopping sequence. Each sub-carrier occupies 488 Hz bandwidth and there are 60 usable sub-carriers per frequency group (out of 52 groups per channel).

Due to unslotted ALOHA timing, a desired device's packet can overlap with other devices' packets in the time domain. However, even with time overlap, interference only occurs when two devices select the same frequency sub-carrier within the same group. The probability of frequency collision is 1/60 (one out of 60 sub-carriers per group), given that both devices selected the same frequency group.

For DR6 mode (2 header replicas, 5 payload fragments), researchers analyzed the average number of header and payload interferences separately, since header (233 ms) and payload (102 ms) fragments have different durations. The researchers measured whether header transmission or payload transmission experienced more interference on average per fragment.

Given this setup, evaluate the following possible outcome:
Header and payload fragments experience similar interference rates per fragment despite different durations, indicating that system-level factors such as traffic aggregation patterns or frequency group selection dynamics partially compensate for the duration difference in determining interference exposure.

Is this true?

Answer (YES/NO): NO